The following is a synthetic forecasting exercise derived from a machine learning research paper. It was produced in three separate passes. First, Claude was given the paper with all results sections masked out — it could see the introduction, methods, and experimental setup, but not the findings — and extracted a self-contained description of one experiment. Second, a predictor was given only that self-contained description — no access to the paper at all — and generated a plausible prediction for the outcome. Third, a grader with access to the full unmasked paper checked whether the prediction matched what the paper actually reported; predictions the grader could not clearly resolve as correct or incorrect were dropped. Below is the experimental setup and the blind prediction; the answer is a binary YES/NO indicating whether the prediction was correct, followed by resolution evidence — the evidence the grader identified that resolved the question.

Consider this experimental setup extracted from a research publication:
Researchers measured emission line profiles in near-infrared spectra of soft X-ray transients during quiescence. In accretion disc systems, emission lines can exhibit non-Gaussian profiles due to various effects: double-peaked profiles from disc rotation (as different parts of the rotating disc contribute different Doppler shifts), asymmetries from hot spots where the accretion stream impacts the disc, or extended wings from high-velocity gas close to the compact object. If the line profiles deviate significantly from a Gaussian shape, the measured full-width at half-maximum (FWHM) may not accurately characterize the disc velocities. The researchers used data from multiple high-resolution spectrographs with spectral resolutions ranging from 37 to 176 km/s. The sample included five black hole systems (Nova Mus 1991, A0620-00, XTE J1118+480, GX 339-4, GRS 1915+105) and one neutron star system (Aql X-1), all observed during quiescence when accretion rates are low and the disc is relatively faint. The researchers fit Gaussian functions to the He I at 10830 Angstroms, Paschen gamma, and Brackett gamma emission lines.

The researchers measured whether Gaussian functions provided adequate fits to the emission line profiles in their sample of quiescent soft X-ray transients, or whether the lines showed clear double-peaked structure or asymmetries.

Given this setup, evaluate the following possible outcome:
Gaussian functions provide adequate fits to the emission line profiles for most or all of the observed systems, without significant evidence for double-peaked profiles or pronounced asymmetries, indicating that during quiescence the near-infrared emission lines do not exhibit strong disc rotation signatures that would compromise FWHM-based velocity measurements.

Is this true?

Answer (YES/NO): NO